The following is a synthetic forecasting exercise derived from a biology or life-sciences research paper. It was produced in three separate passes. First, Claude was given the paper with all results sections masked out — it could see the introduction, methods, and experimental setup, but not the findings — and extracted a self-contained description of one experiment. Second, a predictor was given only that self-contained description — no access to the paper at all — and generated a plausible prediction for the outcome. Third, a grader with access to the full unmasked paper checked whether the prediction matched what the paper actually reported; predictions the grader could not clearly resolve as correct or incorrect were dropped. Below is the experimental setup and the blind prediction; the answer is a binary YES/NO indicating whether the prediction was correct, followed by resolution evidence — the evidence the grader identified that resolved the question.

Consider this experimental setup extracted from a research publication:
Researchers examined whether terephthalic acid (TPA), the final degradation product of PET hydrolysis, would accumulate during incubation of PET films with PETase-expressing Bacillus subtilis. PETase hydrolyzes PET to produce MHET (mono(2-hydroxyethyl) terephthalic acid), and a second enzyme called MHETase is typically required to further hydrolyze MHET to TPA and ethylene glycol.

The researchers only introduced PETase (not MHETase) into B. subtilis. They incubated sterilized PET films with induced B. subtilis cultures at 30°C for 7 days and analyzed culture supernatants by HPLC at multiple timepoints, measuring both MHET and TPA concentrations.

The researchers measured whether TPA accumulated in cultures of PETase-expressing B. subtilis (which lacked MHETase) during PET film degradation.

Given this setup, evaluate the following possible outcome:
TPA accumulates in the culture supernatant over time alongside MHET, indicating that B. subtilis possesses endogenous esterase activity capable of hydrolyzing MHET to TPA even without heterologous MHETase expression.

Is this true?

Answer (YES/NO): NO